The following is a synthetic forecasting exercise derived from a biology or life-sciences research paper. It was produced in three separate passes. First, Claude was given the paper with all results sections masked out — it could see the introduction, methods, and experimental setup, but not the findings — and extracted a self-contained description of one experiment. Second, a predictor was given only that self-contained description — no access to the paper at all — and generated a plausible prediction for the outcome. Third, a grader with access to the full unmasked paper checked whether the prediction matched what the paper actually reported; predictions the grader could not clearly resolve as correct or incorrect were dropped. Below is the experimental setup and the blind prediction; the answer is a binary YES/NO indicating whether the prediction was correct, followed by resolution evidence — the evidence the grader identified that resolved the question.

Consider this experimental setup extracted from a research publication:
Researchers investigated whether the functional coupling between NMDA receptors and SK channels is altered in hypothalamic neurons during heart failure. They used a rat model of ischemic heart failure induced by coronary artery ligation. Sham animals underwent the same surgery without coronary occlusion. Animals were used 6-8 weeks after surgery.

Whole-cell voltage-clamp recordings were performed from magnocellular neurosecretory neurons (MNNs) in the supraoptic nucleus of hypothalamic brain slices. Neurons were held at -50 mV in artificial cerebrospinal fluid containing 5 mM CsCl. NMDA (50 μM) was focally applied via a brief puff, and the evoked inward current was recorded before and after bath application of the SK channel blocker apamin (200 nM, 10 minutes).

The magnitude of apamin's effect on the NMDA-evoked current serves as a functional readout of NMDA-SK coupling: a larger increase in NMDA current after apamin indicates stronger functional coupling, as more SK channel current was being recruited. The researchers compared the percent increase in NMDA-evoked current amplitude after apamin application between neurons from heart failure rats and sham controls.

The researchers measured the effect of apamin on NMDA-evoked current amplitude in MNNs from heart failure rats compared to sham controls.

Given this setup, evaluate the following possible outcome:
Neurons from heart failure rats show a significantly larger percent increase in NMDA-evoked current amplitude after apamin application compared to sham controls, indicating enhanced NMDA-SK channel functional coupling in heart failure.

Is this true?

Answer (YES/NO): NO